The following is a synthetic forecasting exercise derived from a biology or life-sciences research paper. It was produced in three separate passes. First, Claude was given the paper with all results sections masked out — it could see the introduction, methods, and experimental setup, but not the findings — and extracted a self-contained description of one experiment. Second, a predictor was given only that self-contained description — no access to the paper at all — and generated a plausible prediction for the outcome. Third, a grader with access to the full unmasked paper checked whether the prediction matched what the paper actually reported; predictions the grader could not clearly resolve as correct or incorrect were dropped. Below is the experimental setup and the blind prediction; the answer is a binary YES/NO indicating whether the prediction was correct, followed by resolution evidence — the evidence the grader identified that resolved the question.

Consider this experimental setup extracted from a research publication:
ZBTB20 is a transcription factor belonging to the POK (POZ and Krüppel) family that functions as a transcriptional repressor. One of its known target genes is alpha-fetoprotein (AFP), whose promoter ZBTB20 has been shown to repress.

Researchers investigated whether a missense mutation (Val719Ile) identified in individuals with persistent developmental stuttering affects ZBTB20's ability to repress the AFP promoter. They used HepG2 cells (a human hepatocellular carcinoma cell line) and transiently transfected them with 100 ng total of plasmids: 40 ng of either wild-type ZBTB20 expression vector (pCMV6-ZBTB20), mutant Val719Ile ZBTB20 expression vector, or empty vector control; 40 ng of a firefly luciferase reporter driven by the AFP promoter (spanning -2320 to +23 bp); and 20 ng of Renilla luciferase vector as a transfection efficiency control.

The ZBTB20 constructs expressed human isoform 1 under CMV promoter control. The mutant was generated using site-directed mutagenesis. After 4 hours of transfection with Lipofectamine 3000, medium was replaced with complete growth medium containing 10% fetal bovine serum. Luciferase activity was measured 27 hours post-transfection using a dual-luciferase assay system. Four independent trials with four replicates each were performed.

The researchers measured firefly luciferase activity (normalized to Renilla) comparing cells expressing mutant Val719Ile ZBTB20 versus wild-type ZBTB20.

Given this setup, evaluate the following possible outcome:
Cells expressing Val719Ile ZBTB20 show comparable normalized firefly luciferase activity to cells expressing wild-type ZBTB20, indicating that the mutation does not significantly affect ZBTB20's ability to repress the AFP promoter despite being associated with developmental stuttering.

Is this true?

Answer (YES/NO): NO